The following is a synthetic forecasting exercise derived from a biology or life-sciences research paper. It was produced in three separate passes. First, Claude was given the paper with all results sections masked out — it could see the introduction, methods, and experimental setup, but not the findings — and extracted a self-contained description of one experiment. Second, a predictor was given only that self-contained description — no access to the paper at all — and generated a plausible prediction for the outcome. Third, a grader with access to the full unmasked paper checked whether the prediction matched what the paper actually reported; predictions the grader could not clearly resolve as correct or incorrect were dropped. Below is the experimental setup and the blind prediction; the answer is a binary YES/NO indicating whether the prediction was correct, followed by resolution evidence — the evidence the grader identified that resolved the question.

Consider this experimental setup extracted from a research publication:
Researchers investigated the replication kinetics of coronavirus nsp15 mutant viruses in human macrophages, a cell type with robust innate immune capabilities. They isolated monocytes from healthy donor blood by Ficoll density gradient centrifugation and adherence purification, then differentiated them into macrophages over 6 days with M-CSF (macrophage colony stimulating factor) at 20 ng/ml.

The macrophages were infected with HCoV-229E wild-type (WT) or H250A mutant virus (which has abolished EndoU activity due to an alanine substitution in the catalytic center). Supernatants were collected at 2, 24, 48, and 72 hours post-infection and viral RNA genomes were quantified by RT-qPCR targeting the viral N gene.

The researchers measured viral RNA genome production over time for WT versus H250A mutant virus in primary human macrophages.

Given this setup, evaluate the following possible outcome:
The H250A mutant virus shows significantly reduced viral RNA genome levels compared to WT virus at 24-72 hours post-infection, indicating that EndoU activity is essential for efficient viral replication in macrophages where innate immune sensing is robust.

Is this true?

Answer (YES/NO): YES